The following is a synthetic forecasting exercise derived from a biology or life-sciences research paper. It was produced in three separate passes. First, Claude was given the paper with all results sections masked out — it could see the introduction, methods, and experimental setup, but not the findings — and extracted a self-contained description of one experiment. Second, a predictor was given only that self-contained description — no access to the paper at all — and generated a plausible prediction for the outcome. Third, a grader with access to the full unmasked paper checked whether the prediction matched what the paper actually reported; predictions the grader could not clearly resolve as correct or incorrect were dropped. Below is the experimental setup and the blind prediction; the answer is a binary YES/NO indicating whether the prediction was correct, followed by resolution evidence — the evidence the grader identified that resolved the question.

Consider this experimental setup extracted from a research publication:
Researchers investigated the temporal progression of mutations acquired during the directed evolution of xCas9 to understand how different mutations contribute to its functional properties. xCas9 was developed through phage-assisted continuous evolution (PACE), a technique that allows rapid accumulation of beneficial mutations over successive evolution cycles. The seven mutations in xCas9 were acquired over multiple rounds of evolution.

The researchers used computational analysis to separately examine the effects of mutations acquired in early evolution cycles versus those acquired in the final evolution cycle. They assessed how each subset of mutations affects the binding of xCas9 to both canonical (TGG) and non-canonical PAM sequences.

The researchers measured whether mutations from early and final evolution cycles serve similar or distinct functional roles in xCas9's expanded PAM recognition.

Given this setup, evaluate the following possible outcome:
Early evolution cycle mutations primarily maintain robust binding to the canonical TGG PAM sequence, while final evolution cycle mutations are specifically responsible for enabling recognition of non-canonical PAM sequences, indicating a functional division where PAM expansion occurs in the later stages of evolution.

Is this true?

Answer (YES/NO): NO